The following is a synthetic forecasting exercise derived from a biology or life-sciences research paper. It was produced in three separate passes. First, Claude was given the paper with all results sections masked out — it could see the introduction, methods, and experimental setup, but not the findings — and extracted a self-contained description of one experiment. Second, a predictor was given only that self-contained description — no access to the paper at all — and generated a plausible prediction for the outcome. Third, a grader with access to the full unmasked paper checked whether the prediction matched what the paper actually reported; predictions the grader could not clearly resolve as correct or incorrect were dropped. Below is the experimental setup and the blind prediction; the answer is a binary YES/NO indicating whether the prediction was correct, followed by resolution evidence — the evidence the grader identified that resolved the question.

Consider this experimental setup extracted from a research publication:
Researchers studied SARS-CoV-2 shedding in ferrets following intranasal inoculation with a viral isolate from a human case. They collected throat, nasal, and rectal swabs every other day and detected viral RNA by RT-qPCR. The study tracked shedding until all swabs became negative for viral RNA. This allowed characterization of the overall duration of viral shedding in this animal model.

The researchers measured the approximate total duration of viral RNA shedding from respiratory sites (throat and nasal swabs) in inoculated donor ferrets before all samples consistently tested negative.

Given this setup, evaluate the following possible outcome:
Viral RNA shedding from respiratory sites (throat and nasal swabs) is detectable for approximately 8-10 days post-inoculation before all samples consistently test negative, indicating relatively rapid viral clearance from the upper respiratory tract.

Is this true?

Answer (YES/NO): NO